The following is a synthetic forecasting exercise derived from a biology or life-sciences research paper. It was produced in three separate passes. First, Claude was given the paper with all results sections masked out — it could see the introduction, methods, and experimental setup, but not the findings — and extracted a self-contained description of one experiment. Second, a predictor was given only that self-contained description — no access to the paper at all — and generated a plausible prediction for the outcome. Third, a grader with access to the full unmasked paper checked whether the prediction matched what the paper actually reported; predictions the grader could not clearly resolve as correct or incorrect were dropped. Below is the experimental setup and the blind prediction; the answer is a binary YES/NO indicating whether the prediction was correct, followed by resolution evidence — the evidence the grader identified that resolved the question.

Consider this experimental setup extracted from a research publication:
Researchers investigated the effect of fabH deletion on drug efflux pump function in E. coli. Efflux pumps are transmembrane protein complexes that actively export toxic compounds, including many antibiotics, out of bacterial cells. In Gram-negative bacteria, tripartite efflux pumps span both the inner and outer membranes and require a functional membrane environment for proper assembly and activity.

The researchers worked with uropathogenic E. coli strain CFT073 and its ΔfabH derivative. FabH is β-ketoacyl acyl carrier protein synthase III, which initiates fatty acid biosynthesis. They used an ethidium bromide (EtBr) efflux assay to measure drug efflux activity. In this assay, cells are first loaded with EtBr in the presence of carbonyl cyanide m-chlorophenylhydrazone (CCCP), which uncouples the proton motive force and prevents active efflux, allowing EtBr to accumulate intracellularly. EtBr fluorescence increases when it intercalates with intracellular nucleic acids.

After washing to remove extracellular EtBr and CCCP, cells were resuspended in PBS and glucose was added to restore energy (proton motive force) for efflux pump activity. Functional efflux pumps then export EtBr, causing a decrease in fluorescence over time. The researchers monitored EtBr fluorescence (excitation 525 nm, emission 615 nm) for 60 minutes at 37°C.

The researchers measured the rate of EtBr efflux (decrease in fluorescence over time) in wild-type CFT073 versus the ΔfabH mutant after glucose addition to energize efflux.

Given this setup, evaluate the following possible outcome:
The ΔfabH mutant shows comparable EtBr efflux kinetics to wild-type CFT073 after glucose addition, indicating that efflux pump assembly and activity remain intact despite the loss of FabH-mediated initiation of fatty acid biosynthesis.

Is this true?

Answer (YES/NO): YES